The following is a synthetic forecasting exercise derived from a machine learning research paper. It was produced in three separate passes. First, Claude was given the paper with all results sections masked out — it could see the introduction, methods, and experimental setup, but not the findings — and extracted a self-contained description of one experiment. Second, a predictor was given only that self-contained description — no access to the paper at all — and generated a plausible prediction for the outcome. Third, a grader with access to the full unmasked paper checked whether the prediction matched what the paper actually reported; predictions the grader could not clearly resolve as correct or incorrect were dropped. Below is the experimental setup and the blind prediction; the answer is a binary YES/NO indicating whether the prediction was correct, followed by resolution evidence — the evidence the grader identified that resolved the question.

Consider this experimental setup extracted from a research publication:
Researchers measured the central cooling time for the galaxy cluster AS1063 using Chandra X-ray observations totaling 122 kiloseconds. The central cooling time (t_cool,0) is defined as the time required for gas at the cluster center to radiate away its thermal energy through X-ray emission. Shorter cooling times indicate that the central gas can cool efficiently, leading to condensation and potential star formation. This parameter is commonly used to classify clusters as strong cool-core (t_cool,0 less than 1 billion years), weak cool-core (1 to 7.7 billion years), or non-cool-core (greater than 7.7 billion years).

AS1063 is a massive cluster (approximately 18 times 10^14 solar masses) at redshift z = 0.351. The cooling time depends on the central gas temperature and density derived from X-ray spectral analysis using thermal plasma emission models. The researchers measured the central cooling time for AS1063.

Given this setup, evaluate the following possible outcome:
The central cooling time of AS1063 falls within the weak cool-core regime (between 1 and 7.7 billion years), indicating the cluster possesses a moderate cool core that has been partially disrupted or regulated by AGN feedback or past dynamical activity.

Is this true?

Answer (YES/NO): YES